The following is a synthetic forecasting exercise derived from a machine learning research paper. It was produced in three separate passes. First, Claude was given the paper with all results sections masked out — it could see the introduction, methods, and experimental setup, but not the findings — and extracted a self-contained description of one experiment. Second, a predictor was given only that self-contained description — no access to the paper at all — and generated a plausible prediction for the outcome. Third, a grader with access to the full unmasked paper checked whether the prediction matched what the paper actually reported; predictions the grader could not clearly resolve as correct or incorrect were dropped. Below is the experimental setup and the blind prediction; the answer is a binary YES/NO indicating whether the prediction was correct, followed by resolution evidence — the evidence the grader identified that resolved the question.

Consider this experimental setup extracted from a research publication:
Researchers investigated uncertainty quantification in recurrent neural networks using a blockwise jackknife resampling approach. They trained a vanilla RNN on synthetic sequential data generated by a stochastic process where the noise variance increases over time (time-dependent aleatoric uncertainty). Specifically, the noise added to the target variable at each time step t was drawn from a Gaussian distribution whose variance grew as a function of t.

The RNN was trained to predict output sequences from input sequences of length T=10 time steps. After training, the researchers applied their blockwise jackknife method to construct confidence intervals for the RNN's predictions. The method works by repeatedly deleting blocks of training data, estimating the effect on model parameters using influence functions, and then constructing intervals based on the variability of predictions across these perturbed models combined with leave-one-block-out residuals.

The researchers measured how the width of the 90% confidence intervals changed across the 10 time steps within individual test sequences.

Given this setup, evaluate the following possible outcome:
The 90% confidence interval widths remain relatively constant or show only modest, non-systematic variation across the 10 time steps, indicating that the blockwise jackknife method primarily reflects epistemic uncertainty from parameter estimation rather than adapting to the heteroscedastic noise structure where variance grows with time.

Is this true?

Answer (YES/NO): NO